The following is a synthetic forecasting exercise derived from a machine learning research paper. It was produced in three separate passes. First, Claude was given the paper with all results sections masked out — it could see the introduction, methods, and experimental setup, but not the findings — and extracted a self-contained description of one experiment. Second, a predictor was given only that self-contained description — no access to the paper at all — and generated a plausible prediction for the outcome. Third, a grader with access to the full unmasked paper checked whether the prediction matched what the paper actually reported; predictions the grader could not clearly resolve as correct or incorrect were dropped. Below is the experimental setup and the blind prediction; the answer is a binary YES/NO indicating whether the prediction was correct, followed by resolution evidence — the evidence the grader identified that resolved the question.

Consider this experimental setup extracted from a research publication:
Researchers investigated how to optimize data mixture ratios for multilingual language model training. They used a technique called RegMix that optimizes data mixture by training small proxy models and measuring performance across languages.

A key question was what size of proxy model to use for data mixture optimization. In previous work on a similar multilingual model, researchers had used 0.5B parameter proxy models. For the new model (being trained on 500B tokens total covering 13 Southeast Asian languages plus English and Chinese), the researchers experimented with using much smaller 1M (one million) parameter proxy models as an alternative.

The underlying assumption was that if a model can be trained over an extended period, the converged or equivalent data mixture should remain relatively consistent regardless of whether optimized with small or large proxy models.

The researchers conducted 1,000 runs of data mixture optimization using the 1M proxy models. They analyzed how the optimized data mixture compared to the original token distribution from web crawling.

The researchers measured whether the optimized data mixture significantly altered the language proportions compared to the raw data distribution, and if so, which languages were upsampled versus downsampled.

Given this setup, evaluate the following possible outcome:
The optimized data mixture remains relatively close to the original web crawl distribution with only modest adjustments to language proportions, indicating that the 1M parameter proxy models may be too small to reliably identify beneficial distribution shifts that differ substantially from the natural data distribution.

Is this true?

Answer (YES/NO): NO